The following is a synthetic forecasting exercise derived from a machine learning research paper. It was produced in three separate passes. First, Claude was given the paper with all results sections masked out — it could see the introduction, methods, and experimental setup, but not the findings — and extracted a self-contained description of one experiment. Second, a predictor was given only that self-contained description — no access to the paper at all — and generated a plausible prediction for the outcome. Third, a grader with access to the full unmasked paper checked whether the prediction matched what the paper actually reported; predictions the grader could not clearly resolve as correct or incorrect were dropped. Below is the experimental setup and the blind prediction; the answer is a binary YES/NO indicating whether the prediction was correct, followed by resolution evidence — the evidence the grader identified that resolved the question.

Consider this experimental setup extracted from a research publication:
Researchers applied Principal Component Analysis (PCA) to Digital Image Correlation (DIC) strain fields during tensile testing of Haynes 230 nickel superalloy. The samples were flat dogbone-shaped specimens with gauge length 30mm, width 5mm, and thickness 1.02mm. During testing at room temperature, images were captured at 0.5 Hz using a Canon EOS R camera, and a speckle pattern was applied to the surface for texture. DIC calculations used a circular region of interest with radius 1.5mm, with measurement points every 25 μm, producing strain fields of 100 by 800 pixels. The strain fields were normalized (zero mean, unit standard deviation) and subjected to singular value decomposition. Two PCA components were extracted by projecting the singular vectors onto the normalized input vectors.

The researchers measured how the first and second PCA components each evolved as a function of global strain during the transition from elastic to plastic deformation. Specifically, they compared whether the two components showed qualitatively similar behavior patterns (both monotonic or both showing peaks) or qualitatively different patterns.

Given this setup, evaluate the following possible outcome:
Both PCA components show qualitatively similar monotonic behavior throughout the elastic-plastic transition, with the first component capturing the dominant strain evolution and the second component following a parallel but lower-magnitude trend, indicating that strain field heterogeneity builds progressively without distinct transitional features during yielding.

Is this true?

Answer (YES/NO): NO